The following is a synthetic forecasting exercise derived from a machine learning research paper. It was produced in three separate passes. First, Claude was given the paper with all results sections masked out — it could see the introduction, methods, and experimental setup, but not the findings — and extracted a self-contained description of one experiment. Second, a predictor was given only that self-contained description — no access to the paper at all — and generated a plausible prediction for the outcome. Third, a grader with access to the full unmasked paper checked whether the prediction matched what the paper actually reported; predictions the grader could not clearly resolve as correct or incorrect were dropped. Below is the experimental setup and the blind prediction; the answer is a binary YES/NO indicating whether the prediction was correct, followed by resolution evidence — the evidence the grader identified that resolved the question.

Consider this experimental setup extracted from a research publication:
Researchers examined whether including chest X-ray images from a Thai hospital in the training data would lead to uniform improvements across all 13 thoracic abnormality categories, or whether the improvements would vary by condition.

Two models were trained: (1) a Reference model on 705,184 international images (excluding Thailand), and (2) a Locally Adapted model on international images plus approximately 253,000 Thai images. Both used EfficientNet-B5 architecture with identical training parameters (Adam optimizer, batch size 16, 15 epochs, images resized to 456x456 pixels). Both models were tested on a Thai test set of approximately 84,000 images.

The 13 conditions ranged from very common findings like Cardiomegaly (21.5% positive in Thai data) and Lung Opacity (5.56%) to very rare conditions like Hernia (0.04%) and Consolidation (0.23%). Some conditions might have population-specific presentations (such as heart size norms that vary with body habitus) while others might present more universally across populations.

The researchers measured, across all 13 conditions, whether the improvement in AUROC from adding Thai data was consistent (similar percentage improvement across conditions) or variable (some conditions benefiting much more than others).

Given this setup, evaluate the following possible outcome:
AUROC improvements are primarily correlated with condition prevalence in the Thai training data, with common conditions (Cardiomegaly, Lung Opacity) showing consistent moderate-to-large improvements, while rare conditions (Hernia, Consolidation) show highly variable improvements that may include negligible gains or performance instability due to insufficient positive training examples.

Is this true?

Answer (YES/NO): NO